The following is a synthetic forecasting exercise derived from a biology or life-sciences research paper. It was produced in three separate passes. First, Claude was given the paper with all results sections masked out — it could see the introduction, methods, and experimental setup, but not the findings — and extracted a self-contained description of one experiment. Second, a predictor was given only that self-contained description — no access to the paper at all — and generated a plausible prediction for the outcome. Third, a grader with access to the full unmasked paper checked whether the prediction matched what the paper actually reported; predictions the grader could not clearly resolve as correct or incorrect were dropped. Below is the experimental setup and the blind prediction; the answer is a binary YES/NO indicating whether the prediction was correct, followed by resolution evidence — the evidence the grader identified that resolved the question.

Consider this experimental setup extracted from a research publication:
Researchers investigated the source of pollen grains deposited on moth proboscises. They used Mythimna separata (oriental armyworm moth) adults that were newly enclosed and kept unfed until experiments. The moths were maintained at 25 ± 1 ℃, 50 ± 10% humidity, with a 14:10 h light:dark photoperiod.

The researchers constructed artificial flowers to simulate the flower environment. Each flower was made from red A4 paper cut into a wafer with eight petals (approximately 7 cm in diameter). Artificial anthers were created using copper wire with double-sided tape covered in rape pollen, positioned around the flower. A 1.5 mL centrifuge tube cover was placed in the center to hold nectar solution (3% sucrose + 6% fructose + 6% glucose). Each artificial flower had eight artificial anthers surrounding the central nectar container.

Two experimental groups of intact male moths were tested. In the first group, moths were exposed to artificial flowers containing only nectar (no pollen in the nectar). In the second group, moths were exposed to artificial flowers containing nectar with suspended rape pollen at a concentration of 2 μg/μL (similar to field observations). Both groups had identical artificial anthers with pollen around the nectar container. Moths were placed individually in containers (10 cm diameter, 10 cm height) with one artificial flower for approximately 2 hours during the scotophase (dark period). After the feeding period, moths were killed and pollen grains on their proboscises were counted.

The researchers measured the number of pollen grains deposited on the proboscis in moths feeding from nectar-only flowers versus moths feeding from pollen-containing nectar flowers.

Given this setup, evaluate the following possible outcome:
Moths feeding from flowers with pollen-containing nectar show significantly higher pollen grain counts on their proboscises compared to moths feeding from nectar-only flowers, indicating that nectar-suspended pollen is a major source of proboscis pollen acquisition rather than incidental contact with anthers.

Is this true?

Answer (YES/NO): NO